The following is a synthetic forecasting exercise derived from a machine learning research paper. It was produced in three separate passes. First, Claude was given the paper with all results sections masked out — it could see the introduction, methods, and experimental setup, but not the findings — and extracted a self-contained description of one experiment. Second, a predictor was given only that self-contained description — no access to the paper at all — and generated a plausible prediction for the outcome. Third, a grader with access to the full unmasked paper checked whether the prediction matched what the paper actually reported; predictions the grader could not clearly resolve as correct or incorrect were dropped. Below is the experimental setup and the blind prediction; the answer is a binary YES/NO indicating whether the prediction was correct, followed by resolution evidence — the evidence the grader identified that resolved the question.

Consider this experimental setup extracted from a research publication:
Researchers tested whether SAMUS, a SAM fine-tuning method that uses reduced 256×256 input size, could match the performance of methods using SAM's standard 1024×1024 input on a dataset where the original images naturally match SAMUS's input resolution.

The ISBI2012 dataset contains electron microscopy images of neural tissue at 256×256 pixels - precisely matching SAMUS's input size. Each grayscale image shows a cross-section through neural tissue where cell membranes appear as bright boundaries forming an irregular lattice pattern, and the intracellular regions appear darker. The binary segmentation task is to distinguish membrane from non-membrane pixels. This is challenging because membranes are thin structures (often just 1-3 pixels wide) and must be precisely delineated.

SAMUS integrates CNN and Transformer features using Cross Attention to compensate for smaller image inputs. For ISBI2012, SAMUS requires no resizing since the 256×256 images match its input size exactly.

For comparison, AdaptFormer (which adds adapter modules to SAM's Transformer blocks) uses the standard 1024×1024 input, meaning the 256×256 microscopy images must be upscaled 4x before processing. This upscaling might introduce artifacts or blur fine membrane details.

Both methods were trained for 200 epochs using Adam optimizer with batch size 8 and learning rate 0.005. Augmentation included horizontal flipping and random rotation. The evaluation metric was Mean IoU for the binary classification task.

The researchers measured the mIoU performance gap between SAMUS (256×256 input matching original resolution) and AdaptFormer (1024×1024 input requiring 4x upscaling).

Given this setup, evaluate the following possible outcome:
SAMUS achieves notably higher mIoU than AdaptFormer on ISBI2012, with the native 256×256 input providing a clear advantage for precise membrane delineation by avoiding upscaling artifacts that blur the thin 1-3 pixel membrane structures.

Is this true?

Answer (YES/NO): NO